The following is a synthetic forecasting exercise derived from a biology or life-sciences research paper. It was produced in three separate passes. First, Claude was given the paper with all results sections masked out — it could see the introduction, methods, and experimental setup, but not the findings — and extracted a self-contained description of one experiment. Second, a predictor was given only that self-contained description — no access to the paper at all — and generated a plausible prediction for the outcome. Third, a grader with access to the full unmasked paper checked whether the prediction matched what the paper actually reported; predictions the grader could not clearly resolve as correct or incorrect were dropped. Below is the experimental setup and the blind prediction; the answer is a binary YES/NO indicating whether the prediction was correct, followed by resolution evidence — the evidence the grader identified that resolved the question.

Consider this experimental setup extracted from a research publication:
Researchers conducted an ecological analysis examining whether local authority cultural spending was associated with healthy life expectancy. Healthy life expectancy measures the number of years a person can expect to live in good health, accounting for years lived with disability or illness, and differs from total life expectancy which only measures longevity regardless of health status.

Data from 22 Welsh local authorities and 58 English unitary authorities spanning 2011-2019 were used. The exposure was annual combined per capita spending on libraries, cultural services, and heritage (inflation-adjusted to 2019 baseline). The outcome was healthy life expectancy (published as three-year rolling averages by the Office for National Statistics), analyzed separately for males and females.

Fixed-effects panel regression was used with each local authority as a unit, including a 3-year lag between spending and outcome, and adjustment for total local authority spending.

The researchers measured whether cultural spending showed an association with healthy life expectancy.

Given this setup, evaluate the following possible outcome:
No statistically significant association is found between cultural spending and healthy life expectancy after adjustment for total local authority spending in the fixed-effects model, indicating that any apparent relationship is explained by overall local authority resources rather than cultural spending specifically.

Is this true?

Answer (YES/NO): NO